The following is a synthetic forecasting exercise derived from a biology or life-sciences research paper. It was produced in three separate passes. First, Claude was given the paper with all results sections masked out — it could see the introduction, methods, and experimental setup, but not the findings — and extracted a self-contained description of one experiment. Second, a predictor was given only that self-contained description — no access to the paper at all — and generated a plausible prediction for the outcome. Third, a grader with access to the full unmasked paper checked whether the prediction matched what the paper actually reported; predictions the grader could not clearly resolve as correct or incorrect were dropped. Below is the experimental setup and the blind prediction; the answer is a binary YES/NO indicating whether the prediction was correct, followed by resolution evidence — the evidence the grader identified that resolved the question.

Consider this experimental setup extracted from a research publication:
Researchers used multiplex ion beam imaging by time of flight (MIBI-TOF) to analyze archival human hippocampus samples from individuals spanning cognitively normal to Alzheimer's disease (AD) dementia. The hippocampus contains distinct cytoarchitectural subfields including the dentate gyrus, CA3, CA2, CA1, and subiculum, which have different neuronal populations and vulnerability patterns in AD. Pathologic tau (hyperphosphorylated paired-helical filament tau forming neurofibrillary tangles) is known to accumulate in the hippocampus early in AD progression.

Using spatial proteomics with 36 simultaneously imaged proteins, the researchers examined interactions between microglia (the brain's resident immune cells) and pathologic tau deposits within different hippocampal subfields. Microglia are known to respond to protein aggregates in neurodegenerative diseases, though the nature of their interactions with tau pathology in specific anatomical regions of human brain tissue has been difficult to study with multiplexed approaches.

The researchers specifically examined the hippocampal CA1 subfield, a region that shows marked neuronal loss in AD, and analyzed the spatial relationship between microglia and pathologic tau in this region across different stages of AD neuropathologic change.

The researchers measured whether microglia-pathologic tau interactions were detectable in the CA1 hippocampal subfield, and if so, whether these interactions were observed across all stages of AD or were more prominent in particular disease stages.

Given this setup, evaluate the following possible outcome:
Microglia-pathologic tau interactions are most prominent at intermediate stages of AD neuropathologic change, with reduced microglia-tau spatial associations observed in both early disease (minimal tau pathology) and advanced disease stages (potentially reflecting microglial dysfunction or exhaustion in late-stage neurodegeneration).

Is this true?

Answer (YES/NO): NO